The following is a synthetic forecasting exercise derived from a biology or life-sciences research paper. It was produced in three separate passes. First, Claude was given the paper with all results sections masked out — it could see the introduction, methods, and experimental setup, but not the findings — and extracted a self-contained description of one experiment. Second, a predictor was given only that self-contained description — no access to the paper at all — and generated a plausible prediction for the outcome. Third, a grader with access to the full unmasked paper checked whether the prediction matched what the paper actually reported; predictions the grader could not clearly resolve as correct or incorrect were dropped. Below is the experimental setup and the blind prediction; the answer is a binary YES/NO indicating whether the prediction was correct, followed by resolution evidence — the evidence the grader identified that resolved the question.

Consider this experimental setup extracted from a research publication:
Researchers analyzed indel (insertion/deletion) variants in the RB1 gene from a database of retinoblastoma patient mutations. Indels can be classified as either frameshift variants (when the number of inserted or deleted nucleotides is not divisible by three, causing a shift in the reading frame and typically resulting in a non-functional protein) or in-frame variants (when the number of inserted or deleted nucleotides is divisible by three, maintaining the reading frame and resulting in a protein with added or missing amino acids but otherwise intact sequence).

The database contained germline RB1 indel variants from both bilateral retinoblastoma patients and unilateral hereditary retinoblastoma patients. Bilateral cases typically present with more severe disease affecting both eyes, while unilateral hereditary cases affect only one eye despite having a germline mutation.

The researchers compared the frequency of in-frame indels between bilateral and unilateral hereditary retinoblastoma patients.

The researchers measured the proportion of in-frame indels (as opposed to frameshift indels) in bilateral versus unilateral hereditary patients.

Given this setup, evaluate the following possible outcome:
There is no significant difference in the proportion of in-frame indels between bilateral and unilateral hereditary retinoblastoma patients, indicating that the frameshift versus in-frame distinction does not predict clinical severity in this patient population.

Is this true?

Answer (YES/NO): NO